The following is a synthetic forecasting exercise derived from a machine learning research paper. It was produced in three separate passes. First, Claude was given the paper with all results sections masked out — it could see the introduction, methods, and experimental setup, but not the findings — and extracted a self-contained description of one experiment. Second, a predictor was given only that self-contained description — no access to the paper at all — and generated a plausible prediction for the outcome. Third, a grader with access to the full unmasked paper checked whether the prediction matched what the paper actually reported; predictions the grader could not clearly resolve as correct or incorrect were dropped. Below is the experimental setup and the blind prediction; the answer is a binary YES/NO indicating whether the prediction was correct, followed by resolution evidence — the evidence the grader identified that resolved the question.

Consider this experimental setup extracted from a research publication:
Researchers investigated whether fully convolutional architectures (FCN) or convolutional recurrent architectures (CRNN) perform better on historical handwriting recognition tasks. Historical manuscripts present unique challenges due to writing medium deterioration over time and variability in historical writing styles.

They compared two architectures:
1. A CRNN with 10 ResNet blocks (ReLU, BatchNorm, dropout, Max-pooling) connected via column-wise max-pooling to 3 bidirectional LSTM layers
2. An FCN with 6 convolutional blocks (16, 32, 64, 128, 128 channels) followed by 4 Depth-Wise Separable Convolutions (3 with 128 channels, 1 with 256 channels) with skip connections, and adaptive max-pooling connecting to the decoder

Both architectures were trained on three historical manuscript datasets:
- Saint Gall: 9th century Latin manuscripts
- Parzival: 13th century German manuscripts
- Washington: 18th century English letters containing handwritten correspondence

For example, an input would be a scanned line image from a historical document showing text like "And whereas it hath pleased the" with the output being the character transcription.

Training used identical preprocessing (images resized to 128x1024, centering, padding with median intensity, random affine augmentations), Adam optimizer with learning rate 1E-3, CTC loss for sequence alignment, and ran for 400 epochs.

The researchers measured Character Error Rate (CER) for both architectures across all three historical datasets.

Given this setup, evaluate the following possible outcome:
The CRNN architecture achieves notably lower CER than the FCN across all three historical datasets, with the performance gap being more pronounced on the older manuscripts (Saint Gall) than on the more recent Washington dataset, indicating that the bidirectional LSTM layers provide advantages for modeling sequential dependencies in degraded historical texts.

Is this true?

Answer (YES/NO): NO